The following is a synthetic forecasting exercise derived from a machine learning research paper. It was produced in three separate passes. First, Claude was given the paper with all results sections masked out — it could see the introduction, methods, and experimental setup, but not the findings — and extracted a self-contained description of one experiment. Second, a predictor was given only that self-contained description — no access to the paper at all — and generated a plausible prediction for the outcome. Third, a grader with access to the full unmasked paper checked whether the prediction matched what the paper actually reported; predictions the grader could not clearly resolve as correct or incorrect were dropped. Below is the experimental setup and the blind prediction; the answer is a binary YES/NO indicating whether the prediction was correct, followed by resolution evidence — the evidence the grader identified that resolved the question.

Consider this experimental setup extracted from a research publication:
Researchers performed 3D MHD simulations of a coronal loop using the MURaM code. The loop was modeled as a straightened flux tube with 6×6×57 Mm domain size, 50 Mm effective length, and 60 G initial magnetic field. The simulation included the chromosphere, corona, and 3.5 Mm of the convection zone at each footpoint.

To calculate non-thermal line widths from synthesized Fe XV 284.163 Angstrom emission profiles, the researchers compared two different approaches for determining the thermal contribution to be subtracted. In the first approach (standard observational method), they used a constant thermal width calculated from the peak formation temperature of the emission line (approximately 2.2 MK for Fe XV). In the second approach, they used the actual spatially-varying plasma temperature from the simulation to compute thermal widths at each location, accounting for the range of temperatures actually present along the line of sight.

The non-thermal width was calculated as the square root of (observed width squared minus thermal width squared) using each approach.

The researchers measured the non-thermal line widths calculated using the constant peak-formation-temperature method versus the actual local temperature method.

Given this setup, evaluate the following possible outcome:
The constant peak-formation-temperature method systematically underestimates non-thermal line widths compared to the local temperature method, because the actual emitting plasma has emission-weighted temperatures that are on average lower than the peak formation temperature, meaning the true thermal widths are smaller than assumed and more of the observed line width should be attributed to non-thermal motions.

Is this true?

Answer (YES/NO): NO